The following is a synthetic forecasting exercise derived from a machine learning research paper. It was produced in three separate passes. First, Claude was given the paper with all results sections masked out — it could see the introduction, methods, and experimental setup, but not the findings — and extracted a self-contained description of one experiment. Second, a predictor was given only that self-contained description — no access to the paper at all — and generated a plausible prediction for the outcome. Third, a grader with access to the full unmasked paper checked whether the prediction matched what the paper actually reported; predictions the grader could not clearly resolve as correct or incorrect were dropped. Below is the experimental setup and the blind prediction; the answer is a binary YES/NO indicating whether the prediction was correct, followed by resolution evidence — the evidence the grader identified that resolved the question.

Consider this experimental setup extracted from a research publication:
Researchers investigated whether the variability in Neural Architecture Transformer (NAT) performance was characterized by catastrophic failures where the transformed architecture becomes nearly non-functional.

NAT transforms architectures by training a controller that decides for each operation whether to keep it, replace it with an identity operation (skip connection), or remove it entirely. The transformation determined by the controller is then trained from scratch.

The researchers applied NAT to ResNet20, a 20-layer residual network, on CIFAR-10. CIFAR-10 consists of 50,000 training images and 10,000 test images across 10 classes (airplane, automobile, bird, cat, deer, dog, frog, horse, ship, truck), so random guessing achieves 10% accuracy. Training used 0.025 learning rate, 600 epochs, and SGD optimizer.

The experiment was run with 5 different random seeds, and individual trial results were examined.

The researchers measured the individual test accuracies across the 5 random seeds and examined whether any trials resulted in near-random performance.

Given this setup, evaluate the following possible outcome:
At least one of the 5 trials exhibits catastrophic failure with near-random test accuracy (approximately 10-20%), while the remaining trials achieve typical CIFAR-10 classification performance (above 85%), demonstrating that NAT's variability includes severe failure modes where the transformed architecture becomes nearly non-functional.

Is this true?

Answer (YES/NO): NO